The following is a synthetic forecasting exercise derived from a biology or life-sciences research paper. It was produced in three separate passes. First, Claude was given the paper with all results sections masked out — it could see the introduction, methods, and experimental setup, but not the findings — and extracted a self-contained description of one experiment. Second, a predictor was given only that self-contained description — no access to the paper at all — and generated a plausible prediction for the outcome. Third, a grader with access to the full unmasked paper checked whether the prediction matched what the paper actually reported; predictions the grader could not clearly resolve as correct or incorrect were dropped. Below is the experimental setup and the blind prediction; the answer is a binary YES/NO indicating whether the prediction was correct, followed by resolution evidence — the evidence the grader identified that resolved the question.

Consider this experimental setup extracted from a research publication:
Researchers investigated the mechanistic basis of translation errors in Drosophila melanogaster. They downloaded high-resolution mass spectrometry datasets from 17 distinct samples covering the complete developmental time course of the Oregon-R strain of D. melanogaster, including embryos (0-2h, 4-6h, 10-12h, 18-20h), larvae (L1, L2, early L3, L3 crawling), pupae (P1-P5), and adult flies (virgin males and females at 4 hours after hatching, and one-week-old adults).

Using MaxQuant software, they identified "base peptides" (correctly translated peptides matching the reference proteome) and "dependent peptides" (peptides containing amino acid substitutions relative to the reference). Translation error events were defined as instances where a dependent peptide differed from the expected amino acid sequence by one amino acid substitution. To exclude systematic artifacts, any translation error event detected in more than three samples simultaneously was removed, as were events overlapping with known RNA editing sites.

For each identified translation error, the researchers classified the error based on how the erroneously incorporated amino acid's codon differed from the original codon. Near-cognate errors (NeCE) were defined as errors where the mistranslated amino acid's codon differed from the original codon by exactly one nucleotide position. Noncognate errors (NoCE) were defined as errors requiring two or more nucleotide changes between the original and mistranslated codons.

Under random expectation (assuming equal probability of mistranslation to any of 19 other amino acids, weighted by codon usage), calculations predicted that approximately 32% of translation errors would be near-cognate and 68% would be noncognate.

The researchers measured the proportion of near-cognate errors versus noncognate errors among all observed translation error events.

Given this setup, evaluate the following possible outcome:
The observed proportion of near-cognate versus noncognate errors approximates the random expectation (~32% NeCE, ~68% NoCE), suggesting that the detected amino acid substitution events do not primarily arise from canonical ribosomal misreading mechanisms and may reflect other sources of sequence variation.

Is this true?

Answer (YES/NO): NO